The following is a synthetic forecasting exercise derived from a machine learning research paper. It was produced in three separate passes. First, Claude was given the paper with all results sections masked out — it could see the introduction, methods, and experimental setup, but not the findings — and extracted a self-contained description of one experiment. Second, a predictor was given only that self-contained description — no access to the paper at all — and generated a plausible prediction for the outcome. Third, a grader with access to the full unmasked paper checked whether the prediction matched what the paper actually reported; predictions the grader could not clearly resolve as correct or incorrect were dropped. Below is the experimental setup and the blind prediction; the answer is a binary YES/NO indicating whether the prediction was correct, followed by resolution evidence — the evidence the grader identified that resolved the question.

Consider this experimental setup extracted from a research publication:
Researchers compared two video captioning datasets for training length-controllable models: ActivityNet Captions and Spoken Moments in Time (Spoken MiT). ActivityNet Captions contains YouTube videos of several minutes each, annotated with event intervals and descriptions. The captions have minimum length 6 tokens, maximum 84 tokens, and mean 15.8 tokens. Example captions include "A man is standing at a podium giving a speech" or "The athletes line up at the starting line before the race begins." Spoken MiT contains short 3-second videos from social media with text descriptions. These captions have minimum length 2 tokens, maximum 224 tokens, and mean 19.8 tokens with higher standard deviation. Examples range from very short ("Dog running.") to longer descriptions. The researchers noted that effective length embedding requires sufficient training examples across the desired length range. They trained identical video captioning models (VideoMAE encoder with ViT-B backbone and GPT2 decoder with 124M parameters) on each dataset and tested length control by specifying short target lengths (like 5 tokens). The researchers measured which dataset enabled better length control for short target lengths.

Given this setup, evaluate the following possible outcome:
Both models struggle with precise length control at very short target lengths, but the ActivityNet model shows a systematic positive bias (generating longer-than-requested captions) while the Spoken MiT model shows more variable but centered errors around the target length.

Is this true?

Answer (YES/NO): NO